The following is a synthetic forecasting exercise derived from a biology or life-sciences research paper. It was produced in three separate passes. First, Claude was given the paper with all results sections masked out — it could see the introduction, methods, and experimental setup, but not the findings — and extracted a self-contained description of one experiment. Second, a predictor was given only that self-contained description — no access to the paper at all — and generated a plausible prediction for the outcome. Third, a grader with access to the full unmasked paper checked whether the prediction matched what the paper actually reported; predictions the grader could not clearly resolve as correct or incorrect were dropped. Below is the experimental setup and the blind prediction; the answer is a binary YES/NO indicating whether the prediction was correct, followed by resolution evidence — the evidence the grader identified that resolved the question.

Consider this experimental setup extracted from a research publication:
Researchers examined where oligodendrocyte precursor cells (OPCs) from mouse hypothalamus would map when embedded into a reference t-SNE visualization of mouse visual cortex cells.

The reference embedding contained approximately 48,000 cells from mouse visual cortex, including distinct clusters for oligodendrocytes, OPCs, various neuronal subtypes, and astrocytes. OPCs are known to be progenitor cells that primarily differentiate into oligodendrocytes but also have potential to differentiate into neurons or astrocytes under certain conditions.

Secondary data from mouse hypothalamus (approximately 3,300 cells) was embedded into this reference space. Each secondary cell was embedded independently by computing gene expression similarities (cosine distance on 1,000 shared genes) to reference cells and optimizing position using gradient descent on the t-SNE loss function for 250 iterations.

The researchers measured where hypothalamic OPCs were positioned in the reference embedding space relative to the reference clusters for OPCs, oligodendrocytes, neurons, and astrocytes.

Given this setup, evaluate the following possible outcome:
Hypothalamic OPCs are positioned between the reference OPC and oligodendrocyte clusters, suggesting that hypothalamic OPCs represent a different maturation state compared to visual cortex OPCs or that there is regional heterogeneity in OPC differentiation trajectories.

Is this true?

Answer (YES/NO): NO